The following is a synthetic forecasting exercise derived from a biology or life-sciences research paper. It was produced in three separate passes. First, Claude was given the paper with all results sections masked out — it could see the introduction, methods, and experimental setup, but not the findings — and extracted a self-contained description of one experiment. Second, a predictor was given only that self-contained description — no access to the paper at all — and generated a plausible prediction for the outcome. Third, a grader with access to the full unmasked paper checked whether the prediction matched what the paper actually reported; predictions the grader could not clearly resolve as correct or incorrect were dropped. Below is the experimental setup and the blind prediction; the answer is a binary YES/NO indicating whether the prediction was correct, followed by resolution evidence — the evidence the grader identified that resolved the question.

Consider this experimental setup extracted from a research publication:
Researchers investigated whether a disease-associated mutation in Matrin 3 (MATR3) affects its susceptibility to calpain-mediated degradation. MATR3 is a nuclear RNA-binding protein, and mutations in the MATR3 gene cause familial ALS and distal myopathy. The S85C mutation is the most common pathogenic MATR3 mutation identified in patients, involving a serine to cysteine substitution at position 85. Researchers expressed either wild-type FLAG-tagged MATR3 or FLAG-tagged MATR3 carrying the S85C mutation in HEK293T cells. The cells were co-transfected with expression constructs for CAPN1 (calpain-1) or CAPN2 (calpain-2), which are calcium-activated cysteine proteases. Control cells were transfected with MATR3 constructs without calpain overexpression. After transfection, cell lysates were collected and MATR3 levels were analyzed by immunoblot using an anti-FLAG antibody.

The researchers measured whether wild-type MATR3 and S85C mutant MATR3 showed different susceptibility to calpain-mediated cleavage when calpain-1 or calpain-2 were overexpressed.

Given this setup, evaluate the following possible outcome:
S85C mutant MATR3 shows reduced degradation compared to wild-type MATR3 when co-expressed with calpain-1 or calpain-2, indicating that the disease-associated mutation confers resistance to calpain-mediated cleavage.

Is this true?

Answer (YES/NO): YES